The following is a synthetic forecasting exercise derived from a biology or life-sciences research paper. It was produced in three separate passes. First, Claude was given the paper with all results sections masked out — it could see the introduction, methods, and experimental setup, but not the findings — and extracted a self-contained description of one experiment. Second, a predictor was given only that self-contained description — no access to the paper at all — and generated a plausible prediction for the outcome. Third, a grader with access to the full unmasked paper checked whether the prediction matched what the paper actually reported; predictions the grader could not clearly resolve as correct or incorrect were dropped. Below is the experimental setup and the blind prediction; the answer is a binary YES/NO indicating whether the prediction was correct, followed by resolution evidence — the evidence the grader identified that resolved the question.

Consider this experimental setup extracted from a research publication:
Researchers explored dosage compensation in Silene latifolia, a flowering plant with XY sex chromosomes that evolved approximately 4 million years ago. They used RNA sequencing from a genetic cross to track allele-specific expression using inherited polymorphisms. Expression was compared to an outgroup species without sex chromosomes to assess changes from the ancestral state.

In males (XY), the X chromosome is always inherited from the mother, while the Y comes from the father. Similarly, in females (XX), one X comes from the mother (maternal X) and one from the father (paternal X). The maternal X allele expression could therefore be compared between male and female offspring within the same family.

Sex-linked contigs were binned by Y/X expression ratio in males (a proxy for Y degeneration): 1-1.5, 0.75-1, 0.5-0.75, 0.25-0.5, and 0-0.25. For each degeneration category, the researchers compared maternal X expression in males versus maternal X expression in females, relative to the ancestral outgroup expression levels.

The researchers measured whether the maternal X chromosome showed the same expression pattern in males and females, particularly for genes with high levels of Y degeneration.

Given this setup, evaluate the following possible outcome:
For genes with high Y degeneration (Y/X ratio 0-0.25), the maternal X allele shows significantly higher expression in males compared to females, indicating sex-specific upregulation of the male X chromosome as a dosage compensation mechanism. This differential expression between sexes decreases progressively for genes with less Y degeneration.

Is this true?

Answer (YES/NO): NO